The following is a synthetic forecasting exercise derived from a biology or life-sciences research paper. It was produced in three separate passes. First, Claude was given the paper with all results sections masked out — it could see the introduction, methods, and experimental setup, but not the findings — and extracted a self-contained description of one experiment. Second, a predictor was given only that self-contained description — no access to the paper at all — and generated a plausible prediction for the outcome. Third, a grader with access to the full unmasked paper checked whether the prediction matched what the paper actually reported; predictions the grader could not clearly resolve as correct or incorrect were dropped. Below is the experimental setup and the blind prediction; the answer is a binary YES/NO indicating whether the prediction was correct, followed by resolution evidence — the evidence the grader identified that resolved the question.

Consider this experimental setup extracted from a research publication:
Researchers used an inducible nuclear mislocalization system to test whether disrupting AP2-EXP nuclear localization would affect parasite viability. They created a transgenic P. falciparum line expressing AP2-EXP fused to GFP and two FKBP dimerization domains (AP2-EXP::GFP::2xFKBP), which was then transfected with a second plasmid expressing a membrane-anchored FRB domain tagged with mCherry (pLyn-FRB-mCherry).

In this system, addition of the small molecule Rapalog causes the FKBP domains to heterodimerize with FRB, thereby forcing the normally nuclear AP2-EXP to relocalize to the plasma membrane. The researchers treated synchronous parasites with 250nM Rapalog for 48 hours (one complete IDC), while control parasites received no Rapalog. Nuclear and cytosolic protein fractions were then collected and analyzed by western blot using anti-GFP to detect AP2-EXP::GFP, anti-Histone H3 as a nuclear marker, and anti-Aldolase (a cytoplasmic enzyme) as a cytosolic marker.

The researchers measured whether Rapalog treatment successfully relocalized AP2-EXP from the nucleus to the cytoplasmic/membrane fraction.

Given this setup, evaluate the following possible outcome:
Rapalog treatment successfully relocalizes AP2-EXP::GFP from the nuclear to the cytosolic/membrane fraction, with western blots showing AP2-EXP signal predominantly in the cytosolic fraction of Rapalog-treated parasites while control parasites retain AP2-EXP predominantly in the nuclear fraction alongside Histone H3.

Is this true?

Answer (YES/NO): NO